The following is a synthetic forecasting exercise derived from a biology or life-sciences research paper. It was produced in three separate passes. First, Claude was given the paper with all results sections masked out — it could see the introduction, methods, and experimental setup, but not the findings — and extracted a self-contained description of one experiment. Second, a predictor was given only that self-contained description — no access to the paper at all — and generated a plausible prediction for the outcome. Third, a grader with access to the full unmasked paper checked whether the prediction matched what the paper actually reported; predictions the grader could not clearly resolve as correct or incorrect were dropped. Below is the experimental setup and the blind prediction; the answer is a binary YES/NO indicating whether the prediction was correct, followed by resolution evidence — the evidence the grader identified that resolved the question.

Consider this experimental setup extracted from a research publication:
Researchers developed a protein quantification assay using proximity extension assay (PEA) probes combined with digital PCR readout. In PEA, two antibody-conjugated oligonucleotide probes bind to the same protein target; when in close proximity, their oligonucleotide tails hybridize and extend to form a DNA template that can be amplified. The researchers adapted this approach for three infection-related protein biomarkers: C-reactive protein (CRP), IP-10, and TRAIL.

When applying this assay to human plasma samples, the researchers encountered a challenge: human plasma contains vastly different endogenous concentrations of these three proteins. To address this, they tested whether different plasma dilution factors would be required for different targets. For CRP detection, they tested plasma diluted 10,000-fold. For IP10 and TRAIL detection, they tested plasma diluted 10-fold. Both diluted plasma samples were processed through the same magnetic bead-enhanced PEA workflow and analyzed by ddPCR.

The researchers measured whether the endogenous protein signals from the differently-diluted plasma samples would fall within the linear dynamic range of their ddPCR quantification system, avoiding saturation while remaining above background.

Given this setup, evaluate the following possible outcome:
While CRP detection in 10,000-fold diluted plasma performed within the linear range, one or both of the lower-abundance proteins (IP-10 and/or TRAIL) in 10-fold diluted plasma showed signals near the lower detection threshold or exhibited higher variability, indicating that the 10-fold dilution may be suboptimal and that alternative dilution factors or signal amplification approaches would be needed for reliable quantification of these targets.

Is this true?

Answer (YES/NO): NO